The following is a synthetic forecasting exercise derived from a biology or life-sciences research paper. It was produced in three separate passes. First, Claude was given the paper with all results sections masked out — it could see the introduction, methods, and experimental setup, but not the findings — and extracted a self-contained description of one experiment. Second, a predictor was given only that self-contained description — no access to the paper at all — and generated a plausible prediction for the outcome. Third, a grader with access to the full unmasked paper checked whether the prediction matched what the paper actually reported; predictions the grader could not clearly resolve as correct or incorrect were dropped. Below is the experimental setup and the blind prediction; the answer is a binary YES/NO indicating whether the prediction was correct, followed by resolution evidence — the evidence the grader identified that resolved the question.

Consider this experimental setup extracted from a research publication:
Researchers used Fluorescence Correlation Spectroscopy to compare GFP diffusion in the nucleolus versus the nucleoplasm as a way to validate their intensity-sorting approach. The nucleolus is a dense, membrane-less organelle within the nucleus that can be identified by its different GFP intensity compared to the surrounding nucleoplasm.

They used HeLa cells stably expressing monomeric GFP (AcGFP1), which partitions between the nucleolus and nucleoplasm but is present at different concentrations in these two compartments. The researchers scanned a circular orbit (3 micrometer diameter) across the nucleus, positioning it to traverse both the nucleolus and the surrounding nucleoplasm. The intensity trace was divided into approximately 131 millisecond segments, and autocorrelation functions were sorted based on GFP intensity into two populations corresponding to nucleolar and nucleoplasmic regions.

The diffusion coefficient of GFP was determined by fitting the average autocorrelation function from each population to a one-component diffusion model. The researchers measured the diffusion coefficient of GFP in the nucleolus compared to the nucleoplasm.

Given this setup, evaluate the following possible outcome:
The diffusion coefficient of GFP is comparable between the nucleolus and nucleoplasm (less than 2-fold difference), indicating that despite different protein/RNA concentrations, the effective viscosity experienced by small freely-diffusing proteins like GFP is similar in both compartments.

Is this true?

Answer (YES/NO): NO